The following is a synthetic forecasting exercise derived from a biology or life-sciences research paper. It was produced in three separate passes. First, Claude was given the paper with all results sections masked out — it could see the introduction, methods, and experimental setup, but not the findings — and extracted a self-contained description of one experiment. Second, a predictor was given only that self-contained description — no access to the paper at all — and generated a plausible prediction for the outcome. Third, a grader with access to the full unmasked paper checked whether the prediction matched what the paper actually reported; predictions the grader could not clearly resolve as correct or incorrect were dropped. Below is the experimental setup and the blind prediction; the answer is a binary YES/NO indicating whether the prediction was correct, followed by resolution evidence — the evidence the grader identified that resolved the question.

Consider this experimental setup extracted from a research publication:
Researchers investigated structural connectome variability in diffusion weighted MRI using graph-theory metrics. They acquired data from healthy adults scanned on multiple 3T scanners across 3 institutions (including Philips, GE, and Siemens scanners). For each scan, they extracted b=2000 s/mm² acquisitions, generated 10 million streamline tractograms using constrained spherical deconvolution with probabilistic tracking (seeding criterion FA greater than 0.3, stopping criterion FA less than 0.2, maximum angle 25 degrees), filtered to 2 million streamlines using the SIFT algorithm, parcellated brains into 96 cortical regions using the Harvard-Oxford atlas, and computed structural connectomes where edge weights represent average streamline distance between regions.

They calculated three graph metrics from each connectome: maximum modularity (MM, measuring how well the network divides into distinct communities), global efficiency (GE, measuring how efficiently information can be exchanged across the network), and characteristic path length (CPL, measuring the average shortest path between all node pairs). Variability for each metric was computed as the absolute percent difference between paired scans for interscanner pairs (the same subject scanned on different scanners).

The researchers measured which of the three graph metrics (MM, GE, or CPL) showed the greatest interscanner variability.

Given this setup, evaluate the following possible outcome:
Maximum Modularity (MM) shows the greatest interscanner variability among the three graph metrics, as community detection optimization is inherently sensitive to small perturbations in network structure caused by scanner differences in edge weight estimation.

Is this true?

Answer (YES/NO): YES